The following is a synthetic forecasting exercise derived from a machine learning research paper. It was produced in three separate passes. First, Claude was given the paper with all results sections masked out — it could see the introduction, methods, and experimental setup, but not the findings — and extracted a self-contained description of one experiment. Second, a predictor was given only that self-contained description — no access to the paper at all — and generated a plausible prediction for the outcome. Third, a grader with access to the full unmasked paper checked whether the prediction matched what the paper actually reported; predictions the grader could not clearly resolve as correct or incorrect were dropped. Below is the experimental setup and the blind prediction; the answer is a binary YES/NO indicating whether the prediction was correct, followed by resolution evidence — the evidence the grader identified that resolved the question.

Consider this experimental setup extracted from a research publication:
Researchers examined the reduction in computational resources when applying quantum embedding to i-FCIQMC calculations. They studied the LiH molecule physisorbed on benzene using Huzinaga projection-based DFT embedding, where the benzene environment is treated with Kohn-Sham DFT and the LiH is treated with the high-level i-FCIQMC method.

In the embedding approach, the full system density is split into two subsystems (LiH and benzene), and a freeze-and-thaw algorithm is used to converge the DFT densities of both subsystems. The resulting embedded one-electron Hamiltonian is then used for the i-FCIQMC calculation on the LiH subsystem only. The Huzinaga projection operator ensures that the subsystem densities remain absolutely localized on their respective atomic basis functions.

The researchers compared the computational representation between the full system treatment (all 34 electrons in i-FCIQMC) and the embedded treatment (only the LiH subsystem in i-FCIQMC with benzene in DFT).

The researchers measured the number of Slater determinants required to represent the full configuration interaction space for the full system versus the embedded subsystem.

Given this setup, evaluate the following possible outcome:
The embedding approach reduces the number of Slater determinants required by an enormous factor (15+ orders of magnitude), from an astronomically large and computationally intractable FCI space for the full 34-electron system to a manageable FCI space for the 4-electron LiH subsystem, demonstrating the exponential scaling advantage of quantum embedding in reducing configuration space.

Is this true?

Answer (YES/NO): YES